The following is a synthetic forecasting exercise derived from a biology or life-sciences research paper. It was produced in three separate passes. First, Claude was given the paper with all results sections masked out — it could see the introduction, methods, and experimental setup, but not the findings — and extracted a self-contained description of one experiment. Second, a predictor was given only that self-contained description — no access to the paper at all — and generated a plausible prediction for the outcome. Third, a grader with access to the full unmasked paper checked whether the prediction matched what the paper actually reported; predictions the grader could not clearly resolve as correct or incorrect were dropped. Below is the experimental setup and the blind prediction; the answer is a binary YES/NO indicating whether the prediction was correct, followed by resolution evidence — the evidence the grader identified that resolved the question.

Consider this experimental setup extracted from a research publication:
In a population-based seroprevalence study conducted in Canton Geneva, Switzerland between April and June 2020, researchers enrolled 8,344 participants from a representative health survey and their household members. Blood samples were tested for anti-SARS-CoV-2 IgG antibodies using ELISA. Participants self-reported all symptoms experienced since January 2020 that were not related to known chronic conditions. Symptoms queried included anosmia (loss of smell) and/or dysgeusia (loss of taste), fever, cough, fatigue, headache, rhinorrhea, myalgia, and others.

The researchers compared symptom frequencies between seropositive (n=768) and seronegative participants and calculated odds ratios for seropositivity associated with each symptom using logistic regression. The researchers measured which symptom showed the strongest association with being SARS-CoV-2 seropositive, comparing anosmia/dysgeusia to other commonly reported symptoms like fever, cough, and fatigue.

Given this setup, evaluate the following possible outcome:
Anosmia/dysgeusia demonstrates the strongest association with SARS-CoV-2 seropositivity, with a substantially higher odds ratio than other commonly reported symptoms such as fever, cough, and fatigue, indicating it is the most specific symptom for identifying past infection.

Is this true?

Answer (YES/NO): YES